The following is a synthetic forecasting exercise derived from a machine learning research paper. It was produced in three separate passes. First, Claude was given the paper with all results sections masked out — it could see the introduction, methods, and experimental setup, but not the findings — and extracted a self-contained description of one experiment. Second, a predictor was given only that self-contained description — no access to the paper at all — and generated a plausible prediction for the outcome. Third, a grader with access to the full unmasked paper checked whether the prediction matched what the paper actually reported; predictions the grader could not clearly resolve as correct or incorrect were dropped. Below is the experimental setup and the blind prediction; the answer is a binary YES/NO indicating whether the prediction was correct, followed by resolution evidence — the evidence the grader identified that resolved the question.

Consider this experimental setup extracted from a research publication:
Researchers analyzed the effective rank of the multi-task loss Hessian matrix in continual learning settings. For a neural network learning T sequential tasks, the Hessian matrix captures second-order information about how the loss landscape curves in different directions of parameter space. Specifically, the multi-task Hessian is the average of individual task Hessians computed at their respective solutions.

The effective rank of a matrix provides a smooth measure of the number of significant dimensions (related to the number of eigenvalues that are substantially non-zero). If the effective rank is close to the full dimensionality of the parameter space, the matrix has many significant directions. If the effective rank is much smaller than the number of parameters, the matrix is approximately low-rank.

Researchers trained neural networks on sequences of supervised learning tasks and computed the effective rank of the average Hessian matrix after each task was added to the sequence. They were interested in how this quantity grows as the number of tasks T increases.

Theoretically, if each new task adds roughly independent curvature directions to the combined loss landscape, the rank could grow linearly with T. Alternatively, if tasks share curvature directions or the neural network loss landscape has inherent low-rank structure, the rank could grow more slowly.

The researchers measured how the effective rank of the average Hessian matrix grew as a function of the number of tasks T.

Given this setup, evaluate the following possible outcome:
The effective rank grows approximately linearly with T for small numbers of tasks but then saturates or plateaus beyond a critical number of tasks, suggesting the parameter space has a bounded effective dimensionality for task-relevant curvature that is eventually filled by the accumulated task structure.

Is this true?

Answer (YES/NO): NO